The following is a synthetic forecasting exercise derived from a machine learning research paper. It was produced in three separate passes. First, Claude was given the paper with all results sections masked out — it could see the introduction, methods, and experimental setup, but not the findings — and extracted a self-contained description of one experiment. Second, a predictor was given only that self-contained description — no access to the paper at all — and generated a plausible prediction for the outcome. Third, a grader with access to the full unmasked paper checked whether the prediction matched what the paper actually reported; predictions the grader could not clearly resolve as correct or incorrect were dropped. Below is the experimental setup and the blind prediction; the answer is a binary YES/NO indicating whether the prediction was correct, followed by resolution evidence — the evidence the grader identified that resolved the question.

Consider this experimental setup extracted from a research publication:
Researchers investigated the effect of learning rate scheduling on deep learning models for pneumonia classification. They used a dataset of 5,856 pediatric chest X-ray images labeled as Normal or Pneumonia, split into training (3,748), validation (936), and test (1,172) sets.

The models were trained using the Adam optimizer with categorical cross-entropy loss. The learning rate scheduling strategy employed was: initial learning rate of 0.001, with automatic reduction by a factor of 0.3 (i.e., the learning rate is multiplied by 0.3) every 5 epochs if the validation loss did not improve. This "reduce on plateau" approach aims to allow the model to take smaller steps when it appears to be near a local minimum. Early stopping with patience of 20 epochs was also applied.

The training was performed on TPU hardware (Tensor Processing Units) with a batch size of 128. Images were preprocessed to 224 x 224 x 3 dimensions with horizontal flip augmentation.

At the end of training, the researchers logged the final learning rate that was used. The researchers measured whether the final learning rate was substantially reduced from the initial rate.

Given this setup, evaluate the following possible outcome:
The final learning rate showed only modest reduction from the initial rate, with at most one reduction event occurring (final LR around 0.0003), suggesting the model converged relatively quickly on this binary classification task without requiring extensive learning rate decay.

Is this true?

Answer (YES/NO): NO